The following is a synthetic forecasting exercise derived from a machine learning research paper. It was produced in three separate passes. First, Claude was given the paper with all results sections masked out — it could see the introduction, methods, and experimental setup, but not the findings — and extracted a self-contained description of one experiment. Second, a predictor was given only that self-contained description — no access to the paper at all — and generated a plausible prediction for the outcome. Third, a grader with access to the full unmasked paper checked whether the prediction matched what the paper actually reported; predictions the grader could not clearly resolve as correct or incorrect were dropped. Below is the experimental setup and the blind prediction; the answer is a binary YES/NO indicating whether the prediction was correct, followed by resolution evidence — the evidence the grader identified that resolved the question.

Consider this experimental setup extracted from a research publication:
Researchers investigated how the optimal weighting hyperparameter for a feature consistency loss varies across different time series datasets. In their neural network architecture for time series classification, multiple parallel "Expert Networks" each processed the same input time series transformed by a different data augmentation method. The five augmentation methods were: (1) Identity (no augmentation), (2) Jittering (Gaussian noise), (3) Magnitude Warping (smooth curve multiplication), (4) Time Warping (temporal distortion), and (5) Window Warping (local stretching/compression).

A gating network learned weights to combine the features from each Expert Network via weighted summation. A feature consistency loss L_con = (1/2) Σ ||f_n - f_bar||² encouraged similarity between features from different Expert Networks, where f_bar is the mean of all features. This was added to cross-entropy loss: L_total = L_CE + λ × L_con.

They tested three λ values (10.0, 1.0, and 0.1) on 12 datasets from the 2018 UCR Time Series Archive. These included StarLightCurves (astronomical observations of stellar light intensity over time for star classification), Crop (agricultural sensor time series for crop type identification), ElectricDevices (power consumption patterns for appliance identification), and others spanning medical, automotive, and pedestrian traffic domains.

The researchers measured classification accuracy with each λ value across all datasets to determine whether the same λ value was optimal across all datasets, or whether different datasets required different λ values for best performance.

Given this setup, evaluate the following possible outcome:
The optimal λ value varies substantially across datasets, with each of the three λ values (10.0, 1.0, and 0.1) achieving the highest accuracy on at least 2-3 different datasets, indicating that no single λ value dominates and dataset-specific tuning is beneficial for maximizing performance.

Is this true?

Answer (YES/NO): NO